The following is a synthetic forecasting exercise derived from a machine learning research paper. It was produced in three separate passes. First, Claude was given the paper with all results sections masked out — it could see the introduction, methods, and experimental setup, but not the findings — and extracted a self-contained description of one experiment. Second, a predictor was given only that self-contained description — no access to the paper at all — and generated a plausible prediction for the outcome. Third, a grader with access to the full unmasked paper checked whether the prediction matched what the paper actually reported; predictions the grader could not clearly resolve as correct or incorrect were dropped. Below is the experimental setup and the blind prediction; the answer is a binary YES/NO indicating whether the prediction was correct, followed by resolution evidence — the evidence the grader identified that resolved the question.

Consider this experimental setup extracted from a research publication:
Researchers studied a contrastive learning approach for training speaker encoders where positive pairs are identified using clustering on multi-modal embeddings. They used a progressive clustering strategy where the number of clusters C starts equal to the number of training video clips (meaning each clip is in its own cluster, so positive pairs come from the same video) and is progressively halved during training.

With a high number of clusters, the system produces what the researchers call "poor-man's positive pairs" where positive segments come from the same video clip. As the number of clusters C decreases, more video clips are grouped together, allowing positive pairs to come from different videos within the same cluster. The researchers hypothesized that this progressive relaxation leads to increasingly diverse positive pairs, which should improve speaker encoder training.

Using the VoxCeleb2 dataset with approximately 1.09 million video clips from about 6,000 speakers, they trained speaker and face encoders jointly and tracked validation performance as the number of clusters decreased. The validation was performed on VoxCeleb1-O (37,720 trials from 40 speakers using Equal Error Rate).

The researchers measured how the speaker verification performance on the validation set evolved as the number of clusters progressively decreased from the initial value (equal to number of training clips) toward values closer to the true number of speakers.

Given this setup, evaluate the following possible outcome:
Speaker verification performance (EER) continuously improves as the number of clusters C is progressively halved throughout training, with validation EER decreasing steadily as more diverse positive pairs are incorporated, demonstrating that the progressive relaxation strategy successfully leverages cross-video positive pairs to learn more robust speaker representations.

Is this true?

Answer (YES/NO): NO